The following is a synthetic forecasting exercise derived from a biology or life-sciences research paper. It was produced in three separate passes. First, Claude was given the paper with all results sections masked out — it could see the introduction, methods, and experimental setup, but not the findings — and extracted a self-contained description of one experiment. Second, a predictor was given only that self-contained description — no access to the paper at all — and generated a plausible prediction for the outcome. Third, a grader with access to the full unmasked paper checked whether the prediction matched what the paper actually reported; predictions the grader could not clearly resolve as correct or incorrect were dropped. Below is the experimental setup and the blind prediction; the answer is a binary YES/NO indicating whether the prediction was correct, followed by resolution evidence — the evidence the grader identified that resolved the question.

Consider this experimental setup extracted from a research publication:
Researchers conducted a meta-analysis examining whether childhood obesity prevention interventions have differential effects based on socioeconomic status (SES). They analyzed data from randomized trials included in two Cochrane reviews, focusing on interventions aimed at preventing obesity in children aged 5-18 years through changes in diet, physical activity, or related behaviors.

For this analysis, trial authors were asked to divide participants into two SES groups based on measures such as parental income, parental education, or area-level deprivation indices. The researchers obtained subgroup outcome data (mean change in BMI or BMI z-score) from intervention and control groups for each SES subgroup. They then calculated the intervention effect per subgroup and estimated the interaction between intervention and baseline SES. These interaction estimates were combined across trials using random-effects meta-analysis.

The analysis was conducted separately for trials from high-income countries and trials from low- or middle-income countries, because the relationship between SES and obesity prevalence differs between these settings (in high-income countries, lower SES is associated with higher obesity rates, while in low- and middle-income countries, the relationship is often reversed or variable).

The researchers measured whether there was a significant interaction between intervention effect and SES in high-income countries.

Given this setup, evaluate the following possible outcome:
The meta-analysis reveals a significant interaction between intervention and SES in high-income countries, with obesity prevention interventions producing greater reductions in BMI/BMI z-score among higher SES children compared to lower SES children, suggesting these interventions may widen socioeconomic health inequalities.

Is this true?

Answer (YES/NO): NO